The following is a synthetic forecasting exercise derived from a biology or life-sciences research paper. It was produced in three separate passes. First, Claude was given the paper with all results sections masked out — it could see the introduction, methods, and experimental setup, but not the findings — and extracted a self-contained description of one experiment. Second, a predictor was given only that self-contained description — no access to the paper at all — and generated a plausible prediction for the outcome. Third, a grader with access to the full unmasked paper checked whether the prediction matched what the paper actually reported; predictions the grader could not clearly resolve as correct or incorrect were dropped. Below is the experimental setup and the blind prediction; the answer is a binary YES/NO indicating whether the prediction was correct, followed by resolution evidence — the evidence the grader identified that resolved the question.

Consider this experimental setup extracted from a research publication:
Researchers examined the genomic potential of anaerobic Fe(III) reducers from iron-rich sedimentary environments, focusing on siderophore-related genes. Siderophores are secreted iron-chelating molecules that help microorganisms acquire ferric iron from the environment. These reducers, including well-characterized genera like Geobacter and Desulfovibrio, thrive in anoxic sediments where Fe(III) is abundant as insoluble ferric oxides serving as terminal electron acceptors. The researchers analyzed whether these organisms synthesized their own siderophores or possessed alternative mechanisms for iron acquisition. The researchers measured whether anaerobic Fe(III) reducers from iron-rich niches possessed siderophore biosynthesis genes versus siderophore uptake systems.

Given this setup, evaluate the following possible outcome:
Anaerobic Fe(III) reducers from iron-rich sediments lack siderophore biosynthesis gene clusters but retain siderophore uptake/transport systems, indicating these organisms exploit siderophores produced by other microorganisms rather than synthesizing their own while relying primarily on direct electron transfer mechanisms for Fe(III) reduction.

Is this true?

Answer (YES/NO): YES